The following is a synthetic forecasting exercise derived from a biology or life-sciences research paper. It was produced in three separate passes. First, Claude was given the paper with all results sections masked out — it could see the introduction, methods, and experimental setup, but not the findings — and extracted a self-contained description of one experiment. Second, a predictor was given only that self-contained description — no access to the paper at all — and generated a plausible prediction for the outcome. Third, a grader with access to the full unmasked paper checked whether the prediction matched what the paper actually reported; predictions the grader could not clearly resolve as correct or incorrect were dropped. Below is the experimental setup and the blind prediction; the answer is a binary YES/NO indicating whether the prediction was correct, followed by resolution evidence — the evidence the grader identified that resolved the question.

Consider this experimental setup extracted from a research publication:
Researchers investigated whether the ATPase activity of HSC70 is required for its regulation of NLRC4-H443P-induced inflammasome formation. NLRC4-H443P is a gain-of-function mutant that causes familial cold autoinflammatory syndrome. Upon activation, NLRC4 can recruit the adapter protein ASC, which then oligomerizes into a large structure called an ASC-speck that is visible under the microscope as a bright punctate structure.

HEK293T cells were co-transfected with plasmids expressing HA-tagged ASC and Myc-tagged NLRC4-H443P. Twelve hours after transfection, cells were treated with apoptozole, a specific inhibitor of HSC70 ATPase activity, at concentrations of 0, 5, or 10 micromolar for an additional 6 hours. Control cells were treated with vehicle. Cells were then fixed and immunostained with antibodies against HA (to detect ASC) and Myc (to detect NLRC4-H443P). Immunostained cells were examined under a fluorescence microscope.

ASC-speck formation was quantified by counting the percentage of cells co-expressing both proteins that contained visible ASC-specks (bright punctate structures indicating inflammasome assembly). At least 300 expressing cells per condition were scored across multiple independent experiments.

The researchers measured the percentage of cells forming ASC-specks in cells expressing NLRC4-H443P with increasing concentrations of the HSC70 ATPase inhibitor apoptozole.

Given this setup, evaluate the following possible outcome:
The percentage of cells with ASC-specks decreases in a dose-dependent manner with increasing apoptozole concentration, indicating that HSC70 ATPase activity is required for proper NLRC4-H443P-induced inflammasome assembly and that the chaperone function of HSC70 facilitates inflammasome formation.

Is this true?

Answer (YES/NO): NO